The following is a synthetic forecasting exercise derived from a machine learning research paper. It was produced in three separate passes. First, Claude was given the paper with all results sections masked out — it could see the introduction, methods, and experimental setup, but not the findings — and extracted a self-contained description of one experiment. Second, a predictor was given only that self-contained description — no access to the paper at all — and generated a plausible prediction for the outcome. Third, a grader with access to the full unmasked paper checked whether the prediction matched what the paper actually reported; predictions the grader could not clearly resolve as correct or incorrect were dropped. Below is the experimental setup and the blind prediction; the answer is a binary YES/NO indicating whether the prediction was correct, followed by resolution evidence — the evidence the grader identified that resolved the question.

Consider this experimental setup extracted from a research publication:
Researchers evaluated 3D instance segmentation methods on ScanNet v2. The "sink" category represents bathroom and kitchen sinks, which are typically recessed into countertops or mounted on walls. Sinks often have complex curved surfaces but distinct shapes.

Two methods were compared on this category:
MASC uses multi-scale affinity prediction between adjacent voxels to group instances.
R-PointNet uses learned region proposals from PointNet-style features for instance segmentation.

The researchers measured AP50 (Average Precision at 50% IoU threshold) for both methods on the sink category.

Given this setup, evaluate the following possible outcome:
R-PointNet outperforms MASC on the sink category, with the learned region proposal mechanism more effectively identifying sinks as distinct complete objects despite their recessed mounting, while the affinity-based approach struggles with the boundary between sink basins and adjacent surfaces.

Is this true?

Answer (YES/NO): NO